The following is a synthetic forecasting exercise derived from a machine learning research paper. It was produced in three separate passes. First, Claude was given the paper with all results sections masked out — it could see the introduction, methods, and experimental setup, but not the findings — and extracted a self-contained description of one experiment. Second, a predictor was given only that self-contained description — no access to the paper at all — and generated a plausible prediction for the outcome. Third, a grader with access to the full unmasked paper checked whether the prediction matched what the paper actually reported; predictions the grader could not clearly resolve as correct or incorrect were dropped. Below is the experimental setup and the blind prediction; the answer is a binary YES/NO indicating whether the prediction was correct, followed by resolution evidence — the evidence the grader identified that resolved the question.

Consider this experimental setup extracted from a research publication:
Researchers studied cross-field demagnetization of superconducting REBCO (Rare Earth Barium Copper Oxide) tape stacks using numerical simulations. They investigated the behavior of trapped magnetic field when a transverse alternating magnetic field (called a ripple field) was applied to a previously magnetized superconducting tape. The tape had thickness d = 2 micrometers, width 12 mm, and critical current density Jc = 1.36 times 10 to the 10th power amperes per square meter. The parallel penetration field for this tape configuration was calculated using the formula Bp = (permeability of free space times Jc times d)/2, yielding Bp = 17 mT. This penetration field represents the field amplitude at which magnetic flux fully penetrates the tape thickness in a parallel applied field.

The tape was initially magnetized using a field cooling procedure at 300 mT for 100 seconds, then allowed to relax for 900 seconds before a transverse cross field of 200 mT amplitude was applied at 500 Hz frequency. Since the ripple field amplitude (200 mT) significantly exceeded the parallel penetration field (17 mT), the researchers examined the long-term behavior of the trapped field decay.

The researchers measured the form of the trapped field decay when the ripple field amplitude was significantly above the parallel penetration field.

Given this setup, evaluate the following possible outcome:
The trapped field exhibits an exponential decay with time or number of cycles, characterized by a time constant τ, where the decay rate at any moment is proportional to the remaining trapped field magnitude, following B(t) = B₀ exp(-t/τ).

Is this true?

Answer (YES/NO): YES